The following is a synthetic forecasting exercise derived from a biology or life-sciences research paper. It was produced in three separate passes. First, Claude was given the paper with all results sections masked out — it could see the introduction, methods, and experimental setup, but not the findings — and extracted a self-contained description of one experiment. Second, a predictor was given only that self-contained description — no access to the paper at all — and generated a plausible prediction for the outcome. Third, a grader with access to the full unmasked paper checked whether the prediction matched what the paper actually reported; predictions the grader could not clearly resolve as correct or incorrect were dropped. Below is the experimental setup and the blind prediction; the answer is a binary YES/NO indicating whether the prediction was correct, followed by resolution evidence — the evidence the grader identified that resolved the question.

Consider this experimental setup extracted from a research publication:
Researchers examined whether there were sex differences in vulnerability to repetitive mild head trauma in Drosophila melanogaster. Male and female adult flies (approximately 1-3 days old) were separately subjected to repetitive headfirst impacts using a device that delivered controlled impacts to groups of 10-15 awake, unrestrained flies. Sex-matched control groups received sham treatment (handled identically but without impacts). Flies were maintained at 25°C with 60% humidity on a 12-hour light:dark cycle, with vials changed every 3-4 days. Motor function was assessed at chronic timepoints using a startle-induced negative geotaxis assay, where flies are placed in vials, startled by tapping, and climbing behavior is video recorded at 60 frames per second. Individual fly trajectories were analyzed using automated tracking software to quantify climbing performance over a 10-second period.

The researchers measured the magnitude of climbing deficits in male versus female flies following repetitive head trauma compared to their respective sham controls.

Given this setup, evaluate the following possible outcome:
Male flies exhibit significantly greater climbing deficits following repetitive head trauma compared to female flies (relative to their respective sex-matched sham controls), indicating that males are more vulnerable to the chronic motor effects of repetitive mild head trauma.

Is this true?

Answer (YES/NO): NO